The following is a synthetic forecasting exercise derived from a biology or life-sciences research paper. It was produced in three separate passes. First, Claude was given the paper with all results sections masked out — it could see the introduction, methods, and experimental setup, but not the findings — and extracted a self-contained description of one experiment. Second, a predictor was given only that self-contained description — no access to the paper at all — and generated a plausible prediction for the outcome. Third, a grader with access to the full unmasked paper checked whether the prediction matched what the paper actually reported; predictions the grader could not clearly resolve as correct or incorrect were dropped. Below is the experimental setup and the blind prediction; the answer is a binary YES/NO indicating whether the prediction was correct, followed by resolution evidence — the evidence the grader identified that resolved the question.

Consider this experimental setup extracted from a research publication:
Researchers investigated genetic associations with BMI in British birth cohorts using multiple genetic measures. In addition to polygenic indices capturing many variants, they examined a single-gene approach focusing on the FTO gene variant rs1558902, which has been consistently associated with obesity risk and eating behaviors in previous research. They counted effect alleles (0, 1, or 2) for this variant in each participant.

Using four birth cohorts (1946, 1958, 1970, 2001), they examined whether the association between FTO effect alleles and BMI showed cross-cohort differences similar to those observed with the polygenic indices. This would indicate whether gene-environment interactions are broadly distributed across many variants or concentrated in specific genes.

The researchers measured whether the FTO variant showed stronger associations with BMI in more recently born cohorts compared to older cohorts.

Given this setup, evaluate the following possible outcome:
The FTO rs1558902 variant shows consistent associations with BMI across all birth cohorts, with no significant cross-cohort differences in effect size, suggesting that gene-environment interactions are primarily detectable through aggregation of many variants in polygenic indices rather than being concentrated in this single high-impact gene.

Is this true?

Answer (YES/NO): NO